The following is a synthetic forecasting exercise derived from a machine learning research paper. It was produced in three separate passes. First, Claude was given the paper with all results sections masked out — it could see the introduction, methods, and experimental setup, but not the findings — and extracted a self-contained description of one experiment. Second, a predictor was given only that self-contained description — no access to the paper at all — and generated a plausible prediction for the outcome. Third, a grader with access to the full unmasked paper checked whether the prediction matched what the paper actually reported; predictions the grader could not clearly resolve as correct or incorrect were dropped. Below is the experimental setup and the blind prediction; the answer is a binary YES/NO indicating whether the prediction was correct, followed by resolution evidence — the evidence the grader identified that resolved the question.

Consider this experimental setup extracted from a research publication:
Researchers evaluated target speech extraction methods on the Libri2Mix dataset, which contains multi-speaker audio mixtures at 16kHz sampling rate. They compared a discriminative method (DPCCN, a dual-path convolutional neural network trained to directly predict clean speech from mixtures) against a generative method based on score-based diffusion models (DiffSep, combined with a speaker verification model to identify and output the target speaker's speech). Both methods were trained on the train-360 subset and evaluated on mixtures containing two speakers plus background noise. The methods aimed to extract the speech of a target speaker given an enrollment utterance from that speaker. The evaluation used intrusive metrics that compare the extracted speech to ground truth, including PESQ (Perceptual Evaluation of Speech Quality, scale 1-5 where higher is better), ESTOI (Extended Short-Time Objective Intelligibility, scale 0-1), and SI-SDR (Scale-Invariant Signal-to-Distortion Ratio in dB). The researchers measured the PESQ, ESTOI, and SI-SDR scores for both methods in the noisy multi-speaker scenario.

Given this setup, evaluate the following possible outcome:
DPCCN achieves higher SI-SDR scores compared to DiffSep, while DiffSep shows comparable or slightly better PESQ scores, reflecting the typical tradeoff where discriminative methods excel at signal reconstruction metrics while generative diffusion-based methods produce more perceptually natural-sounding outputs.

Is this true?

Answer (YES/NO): NO